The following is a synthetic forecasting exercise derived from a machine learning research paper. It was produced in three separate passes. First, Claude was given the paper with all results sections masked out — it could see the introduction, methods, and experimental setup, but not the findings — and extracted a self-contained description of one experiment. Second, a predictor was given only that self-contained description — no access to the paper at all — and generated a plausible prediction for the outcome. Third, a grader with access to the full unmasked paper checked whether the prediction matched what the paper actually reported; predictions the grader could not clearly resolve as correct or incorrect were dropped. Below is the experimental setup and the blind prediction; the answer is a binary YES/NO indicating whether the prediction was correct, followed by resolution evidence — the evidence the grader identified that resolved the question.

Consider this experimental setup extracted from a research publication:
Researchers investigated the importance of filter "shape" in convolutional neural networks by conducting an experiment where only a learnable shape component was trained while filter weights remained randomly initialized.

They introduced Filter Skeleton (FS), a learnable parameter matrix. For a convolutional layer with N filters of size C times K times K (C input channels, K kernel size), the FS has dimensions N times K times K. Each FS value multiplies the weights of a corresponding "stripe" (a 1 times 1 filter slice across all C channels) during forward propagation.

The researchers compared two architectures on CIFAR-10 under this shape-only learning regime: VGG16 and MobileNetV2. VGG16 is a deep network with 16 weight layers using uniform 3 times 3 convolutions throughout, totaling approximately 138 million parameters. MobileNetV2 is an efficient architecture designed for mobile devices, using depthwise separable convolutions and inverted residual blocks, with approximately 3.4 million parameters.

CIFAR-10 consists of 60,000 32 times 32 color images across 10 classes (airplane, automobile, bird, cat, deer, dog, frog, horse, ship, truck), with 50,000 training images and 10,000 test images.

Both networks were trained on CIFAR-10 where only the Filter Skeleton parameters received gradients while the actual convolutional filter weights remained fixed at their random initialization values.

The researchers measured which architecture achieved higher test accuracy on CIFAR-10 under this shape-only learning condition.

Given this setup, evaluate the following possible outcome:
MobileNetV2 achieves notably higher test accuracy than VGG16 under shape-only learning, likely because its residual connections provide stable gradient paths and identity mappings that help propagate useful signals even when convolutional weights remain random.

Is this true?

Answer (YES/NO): YES